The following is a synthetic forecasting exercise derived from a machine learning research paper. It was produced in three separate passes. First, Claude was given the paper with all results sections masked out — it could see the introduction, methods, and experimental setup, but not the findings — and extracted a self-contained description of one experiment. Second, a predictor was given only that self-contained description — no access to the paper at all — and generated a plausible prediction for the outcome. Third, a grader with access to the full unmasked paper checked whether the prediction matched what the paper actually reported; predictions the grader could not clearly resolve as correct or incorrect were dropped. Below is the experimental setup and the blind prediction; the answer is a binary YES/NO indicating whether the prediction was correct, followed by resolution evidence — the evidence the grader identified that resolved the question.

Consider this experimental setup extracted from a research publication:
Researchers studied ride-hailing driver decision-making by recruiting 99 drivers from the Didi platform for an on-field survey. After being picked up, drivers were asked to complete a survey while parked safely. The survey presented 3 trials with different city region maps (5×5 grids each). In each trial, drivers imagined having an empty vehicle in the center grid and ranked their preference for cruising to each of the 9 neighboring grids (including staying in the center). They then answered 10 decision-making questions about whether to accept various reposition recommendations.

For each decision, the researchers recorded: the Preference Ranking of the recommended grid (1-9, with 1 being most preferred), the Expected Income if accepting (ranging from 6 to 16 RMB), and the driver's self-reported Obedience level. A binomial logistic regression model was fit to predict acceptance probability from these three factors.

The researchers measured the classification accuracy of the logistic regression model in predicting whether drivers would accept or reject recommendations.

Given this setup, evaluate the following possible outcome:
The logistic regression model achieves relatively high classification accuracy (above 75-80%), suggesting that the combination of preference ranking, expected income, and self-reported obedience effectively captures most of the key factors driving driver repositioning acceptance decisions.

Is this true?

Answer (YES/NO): YES